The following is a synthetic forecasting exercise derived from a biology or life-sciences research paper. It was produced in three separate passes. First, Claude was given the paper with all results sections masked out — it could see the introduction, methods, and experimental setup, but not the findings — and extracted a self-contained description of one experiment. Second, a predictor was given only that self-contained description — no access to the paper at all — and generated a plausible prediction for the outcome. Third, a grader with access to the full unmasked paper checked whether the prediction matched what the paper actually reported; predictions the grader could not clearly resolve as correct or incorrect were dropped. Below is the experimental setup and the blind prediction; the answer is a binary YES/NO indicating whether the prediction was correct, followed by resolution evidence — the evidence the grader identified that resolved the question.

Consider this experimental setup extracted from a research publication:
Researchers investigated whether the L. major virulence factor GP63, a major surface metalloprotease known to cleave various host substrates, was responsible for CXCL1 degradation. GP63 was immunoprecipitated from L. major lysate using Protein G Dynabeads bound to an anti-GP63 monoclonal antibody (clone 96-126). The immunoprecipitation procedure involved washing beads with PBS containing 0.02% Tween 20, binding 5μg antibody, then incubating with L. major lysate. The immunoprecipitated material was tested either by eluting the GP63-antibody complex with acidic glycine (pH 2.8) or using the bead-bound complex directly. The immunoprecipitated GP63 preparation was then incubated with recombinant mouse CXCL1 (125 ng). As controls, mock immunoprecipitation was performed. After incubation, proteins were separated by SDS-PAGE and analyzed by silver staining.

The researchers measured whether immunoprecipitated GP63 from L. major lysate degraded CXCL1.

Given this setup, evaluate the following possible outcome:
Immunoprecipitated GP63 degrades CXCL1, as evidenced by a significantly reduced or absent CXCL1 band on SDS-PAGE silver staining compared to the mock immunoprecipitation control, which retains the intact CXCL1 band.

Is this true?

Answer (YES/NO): NO